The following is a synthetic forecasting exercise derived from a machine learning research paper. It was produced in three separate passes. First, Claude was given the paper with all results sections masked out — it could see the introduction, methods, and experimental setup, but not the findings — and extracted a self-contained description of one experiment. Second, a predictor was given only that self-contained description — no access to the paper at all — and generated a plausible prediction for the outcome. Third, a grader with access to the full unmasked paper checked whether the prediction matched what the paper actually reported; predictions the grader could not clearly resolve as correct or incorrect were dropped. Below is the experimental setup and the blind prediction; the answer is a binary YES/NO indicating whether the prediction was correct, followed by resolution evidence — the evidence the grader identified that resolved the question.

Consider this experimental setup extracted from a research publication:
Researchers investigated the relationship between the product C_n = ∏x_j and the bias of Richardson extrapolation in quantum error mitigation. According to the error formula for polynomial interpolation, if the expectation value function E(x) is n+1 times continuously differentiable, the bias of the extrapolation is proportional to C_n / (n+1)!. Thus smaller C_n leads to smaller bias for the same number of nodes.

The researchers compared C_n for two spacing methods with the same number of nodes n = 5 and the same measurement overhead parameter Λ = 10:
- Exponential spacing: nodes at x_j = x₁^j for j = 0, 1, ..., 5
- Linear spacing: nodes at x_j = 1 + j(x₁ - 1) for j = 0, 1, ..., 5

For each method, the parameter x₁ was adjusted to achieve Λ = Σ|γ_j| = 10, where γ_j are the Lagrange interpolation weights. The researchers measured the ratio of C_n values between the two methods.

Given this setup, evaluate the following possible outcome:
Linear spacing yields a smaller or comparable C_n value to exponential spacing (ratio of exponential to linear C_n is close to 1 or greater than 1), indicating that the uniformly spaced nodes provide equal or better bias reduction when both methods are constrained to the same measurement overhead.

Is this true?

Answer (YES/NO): NO